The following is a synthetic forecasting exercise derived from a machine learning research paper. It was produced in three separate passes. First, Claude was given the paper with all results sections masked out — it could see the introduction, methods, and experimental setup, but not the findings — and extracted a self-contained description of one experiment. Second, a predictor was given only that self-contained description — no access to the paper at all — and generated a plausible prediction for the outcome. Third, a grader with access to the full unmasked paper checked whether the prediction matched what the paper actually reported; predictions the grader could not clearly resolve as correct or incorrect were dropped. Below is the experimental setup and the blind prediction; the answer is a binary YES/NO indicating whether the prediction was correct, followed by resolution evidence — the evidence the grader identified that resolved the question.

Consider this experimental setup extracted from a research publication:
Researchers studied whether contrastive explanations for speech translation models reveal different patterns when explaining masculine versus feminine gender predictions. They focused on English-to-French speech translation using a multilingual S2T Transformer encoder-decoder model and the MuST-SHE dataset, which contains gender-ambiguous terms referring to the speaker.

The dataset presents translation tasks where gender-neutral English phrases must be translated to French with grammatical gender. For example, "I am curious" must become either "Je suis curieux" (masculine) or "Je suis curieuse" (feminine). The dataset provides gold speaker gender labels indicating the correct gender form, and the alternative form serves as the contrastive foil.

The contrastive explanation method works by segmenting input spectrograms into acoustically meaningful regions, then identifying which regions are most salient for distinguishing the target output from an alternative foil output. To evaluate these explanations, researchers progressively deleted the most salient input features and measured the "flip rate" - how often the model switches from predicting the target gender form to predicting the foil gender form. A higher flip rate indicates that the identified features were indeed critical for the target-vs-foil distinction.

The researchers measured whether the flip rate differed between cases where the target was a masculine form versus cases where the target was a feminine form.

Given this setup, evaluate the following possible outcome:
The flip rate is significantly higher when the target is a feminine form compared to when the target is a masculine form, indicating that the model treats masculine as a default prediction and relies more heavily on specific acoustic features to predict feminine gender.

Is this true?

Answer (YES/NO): YES